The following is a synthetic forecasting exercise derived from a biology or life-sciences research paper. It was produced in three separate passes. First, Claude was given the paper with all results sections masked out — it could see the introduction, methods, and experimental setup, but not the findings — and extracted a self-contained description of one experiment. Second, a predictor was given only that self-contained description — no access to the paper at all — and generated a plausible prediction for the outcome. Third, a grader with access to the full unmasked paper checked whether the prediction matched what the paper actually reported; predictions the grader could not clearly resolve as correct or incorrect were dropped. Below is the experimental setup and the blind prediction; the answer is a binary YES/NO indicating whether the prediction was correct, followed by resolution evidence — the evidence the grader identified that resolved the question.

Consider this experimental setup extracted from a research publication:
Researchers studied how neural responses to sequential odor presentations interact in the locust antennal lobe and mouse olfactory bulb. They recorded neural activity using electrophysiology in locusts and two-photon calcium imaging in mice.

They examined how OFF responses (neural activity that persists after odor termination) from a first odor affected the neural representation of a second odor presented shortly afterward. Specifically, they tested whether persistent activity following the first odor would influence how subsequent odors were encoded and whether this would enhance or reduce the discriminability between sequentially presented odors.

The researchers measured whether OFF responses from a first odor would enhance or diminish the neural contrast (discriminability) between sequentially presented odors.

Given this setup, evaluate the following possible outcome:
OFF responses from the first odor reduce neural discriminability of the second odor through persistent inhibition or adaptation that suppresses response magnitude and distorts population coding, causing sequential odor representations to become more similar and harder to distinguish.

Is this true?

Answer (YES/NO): NO